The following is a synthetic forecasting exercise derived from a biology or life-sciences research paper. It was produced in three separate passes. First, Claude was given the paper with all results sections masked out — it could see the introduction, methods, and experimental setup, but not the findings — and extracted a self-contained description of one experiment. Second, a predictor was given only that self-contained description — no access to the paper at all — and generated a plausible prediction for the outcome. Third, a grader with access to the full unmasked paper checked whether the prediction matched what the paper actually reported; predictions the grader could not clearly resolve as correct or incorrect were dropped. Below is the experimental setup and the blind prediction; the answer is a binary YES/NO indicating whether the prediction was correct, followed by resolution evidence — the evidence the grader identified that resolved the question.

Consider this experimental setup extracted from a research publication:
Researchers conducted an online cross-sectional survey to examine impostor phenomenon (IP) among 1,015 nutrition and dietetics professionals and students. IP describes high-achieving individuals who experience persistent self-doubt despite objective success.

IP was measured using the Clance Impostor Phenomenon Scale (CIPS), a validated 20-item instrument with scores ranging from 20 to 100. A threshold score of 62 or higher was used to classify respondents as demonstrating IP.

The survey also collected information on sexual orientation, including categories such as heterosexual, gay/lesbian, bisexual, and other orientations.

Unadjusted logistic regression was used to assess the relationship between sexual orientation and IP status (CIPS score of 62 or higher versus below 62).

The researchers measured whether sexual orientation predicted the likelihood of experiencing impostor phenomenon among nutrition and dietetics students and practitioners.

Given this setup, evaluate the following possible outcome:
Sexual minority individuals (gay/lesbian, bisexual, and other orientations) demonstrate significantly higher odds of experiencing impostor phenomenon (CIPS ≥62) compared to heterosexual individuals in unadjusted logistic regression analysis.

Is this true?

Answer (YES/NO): NO